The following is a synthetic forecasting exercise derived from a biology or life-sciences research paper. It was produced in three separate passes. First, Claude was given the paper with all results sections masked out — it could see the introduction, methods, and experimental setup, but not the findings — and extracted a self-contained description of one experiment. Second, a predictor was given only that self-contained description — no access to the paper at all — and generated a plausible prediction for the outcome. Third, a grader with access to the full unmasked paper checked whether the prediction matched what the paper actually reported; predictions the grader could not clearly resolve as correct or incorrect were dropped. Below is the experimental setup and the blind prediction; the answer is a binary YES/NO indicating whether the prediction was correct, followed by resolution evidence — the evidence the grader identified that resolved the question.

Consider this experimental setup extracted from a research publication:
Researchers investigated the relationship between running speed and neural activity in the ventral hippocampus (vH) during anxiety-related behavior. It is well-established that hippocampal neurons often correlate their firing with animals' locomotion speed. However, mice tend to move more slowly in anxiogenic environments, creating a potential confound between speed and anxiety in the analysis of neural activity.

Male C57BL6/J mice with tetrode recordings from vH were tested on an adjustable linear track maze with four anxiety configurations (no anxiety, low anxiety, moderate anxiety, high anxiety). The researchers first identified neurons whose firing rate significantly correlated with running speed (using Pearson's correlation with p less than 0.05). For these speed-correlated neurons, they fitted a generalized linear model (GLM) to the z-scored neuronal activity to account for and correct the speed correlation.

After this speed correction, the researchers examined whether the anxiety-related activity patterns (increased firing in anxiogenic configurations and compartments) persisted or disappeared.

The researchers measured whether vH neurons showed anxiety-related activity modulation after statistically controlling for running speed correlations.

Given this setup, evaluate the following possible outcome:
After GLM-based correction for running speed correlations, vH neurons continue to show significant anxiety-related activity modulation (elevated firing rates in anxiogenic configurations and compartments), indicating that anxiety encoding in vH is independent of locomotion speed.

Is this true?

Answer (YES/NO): YES